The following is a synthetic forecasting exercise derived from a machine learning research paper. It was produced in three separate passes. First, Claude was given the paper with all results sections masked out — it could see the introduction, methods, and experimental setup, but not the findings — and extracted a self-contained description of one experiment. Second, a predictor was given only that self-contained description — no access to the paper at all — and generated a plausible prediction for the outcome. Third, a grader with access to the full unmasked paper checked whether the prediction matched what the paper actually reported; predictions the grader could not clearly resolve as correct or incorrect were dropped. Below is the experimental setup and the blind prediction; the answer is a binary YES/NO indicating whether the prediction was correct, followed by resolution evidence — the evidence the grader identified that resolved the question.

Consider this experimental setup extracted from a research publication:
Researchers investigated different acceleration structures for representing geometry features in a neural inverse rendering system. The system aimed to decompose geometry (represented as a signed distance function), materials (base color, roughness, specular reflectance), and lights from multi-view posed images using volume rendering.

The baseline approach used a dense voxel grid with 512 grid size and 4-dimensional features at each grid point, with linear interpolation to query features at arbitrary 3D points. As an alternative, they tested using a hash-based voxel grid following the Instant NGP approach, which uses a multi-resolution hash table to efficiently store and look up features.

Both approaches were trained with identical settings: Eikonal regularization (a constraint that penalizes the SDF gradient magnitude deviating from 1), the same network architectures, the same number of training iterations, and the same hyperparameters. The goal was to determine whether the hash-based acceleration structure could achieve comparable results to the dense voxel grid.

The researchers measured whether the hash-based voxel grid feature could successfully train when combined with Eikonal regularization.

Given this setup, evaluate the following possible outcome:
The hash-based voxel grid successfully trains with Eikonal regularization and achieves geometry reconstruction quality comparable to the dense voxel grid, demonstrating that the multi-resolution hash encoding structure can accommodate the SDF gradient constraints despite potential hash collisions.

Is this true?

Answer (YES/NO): NO